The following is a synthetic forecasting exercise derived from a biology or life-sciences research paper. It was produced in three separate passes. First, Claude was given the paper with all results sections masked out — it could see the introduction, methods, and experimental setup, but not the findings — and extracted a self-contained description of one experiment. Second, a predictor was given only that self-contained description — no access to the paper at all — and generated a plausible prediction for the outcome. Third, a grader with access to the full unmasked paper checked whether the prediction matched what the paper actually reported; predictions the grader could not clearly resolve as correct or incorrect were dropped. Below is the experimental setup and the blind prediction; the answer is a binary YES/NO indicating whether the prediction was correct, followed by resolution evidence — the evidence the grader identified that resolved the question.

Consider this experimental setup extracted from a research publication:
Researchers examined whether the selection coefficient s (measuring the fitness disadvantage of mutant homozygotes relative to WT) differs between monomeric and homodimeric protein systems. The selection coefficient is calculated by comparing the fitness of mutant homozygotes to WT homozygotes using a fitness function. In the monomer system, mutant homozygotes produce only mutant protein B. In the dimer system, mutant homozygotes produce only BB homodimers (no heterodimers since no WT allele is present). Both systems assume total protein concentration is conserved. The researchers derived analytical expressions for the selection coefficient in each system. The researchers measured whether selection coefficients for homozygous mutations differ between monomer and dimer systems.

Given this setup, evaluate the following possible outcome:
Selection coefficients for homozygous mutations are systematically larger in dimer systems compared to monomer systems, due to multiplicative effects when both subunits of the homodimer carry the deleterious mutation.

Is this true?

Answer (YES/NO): NO